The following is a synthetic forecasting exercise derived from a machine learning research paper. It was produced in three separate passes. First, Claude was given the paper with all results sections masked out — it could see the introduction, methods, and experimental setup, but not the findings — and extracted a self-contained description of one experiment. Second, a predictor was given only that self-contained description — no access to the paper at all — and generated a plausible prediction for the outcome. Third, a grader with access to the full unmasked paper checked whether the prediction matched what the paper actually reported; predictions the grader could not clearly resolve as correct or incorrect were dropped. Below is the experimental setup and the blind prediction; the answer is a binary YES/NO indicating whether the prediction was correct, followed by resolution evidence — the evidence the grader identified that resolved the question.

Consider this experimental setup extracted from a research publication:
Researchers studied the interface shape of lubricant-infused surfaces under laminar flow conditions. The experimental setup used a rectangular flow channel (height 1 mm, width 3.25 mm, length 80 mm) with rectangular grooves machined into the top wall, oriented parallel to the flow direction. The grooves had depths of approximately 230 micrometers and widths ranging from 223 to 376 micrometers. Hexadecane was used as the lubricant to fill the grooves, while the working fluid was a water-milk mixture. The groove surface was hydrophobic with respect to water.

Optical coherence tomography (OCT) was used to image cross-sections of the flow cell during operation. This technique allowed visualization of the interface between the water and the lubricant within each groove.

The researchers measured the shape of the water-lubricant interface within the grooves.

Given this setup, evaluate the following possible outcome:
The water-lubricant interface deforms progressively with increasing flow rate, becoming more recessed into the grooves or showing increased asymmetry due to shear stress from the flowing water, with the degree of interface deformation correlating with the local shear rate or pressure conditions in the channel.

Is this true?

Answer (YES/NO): NO